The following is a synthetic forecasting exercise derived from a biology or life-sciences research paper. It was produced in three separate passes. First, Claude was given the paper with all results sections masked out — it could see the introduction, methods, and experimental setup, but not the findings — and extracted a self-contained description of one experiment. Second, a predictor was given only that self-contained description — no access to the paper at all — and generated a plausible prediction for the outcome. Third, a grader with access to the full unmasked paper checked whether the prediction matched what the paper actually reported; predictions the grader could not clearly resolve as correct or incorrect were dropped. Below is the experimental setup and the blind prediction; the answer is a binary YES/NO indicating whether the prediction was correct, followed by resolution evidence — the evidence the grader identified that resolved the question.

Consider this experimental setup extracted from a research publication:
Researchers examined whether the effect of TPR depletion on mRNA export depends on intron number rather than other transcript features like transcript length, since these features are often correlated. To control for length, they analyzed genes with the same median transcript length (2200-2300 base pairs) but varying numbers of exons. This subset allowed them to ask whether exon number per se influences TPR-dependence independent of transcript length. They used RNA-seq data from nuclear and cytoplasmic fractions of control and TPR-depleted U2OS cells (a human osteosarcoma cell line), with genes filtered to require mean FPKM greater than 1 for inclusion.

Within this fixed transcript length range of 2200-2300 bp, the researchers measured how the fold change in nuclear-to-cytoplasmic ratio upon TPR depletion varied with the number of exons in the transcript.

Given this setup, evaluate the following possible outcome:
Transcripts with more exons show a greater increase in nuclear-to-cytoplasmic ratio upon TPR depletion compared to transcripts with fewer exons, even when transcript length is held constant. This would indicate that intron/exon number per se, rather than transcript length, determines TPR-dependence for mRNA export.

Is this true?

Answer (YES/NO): NO